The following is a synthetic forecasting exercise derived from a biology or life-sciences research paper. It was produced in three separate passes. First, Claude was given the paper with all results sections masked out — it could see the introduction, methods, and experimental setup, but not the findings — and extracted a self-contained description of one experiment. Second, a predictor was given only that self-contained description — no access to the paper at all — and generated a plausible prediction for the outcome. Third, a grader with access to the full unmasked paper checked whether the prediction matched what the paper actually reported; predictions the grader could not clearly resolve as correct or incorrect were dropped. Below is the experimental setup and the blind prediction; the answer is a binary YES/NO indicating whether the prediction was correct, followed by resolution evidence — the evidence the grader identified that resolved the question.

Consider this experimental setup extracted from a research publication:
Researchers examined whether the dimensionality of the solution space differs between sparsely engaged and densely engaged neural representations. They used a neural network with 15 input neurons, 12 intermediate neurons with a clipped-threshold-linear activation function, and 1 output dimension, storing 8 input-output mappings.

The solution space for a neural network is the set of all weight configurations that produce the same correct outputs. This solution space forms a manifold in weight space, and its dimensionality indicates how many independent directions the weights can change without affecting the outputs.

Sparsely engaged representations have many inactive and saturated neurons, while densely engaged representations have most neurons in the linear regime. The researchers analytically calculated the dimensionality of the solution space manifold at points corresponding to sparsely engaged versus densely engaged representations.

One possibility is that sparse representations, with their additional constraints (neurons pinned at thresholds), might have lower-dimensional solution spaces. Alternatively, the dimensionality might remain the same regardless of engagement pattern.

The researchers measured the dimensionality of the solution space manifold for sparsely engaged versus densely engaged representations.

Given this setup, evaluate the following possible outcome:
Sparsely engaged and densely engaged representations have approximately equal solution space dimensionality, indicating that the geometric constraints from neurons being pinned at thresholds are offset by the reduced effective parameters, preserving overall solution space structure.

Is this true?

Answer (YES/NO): YES